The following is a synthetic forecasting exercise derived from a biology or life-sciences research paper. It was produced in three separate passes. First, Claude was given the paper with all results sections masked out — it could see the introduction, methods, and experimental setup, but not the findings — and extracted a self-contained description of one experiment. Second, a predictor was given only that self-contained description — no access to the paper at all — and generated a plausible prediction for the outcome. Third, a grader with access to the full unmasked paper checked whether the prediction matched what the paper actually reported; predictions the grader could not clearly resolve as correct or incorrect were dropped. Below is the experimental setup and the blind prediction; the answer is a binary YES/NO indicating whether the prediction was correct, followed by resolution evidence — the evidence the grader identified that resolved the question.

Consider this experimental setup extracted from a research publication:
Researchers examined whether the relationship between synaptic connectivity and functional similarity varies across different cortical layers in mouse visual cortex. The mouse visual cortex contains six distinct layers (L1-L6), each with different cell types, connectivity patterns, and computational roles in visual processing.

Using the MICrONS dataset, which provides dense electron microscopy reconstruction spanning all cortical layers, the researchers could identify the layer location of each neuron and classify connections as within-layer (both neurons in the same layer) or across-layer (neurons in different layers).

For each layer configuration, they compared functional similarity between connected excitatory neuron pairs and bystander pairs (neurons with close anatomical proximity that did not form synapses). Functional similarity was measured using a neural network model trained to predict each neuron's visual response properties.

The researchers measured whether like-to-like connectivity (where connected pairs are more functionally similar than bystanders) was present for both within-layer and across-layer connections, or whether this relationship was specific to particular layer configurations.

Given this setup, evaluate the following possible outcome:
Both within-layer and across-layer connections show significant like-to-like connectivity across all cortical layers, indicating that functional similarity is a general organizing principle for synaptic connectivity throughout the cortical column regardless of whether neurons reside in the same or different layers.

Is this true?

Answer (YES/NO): NO